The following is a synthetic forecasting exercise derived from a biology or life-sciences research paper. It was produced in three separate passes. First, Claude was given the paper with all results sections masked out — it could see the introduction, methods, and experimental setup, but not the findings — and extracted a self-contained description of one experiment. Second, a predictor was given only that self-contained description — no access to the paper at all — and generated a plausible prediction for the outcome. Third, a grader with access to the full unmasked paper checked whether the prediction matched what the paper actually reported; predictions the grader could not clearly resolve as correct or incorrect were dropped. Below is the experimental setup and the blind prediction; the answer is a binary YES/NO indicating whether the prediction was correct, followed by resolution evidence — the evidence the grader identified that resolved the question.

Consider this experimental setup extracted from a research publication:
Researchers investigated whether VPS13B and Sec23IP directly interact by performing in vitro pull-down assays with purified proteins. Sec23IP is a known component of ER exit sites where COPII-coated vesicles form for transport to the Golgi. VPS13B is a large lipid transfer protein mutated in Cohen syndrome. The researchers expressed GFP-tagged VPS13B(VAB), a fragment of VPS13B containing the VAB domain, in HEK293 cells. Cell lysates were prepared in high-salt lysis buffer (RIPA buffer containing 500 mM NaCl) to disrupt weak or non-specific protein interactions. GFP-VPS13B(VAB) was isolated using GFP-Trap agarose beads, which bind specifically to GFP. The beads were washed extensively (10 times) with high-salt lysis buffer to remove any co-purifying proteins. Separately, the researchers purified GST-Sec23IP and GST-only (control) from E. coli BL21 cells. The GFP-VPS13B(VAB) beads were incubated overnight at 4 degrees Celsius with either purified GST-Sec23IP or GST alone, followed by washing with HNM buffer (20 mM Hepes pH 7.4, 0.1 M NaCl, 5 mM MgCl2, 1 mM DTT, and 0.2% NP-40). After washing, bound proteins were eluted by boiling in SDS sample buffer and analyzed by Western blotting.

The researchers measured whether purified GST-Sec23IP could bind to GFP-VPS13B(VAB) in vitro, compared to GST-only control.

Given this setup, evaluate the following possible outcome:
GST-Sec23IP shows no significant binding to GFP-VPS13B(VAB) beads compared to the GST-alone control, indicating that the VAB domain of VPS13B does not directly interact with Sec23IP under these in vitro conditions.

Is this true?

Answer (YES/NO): NO